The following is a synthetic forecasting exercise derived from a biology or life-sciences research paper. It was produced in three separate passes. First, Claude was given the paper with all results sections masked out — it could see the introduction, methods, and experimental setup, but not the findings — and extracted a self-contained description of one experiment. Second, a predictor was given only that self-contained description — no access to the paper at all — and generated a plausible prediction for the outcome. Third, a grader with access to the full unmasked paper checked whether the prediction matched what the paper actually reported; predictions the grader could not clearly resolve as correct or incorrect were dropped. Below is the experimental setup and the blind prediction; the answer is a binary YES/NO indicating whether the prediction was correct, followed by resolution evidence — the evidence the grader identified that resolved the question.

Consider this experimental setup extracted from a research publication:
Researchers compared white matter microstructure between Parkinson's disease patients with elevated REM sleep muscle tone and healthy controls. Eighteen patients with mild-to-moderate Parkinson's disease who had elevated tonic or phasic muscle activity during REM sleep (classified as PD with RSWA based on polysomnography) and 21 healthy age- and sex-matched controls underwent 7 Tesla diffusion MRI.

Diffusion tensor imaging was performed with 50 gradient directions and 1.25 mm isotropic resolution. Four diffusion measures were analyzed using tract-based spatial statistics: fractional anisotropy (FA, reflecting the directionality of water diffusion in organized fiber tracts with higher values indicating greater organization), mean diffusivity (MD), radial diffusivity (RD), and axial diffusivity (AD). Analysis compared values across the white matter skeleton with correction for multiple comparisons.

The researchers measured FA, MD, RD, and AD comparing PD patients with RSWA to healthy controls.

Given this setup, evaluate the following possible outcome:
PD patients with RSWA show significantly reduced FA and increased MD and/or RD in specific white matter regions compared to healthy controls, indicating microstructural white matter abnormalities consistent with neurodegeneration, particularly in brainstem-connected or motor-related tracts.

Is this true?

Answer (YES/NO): NO